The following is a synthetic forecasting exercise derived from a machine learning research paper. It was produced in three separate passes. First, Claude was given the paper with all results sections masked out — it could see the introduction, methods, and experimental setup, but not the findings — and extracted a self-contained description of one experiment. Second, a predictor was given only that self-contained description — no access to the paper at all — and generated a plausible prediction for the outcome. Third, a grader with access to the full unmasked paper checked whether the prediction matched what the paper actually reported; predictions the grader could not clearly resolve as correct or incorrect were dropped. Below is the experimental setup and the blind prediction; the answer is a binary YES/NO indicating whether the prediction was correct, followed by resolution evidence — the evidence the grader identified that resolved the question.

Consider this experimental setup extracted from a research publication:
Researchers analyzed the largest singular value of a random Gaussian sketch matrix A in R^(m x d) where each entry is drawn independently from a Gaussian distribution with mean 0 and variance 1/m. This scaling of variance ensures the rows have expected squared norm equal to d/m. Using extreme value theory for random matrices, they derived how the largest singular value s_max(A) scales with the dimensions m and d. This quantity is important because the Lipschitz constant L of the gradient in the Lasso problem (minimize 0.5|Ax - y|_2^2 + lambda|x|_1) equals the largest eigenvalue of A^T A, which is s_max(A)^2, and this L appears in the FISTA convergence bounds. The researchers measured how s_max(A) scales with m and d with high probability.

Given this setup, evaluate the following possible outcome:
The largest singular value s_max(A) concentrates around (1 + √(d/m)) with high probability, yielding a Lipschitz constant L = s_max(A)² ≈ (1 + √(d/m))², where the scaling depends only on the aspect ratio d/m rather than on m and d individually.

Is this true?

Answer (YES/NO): NO